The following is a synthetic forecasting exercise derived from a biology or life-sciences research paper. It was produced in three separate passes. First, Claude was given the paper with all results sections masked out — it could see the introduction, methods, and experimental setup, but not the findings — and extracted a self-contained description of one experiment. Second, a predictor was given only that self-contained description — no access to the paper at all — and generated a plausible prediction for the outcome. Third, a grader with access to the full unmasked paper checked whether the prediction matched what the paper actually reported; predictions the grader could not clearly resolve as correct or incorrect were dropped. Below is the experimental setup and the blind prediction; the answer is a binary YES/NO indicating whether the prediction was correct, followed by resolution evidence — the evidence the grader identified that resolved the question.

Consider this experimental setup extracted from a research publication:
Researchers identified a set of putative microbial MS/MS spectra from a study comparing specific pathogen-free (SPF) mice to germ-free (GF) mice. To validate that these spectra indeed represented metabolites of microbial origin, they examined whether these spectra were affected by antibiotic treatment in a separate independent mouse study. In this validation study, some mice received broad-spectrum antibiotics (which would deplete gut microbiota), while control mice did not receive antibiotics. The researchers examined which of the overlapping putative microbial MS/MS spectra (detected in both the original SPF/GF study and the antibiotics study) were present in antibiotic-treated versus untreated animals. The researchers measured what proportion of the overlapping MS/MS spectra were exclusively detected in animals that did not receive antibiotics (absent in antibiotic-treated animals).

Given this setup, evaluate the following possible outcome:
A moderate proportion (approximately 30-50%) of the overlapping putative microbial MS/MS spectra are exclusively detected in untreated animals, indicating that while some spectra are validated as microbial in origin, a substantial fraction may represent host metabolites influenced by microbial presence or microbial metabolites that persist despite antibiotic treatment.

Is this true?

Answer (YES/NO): NO